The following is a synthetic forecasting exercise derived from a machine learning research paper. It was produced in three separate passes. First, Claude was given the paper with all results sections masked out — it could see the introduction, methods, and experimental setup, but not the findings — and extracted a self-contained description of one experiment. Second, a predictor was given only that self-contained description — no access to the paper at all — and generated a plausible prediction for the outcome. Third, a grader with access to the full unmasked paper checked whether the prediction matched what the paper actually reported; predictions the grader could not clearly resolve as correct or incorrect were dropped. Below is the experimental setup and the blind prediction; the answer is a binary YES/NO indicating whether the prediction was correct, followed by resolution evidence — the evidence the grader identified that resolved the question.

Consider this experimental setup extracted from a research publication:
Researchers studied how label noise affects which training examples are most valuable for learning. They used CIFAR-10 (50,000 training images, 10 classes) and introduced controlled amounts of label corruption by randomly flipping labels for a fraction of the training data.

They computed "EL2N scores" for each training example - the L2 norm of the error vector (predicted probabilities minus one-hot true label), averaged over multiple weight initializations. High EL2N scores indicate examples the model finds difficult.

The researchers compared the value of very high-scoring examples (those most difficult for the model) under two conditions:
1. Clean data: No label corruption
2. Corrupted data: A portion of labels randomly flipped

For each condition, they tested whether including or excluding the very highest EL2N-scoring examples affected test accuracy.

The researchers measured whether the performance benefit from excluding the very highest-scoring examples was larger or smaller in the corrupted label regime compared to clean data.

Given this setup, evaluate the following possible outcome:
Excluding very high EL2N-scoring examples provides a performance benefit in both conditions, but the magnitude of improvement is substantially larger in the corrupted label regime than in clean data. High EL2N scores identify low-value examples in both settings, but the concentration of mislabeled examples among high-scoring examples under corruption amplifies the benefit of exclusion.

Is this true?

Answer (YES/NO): YES